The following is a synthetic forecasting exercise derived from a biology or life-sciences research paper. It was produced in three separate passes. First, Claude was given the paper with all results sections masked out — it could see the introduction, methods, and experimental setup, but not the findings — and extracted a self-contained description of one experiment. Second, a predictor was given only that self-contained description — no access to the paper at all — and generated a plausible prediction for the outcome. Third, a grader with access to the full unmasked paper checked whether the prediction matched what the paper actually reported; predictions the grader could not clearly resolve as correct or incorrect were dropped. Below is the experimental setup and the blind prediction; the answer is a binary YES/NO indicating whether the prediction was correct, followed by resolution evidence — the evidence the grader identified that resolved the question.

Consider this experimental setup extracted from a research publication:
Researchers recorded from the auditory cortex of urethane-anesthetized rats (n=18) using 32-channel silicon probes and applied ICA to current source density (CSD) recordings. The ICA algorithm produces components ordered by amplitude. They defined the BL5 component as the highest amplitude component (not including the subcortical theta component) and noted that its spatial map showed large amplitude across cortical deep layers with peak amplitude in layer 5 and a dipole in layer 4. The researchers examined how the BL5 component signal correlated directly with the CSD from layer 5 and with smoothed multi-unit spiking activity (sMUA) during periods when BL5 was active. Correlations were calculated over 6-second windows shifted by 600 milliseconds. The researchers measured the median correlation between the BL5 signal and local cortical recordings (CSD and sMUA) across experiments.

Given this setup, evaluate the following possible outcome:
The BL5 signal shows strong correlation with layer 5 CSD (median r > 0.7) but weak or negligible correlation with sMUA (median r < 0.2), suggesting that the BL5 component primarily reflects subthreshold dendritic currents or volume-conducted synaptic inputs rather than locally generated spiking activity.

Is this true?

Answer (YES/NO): NO